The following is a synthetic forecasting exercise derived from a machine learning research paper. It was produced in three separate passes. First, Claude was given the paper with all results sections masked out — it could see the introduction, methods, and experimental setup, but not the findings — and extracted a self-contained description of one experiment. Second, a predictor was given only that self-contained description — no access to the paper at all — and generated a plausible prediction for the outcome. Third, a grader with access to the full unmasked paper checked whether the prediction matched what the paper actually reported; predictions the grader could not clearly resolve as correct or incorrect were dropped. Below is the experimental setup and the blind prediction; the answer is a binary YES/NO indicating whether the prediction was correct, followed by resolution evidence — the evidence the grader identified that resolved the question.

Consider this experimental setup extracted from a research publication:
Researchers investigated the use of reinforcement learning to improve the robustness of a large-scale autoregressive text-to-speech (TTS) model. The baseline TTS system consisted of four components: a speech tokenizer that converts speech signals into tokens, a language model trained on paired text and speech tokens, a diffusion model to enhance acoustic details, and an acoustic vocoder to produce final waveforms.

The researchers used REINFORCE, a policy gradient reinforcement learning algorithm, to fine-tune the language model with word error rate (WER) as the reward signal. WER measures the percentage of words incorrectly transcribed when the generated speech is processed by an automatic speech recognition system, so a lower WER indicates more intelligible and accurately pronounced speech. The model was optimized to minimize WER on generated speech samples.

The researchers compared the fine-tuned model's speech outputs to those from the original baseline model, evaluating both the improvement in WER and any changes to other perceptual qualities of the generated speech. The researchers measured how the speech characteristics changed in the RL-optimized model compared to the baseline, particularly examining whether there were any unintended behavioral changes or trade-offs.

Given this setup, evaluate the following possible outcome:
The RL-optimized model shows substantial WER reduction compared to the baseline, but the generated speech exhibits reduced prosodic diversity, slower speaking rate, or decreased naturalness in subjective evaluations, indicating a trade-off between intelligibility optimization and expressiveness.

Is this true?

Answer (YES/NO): NO